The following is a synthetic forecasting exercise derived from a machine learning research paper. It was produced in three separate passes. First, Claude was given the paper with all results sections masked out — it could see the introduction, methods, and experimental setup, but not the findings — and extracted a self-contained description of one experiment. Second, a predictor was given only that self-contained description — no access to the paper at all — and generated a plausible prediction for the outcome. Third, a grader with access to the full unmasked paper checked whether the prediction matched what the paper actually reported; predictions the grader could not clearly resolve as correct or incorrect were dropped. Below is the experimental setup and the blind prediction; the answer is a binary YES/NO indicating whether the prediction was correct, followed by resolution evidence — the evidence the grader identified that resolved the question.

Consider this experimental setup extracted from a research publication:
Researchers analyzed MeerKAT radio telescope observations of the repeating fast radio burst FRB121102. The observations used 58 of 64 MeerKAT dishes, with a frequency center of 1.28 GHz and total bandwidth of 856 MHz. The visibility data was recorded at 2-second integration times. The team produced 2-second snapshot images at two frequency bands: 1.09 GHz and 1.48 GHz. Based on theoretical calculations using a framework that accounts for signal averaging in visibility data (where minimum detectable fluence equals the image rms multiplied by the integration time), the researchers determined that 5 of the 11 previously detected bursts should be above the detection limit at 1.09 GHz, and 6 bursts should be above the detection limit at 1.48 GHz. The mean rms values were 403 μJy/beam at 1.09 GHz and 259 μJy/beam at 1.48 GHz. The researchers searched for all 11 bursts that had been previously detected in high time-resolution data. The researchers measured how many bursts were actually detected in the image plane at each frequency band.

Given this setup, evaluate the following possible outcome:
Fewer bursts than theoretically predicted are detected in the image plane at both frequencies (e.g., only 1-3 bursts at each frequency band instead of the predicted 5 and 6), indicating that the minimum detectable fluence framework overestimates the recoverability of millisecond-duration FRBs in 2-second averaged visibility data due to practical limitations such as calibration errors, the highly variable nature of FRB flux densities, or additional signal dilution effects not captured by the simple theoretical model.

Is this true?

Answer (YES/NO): NO